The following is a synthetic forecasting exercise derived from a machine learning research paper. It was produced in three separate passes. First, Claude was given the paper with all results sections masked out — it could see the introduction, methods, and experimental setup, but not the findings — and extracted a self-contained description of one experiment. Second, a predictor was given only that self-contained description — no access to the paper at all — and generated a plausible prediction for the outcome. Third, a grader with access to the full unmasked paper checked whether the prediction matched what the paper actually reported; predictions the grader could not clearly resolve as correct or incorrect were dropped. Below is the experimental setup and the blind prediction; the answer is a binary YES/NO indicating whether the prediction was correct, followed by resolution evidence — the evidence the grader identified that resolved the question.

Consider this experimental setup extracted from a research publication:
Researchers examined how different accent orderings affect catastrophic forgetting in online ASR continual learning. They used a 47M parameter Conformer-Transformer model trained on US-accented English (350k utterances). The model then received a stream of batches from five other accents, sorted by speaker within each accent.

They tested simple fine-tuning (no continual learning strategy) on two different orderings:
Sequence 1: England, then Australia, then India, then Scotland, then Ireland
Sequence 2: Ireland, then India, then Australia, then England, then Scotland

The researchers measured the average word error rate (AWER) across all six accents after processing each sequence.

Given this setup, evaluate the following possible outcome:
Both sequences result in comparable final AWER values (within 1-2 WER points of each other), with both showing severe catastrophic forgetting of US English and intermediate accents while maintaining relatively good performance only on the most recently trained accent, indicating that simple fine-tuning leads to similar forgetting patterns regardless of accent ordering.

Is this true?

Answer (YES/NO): NO